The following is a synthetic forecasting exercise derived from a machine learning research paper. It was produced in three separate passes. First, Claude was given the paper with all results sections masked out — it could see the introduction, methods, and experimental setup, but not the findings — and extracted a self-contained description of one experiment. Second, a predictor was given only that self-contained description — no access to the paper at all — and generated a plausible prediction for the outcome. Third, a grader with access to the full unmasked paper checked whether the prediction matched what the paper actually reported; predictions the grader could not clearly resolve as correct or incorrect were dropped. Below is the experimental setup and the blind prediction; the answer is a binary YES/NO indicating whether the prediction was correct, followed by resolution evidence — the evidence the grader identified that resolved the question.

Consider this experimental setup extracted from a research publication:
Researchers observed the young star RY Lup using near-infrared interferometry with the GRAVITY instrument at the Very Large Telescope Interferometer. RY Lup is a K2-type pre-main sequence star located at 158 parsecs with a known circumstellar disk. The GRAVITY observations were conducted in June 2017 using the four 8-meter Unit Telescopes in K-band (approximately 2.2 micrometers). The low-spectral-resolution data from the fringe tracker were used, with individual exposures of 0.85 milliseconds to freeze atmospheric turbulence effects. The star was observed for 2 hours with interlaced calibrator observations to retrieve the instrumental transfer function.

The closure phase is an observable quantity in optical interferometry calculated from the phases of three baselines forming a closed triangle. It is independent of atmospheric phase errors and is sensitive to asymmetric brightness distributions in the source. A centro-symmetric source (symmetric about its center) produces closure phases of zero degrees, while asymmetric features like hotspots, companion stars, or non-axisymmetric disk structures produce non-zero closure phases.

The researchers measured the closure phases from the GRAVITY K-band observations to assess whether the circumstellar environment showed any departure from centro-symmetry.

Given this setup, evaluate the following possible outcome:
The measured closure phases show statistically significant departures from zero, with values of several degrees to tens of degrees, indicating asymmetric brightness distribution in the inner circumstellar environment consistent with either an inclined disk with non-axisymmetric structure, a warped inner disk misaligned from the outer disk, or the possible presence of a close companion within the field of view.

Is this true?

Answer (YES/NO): NO